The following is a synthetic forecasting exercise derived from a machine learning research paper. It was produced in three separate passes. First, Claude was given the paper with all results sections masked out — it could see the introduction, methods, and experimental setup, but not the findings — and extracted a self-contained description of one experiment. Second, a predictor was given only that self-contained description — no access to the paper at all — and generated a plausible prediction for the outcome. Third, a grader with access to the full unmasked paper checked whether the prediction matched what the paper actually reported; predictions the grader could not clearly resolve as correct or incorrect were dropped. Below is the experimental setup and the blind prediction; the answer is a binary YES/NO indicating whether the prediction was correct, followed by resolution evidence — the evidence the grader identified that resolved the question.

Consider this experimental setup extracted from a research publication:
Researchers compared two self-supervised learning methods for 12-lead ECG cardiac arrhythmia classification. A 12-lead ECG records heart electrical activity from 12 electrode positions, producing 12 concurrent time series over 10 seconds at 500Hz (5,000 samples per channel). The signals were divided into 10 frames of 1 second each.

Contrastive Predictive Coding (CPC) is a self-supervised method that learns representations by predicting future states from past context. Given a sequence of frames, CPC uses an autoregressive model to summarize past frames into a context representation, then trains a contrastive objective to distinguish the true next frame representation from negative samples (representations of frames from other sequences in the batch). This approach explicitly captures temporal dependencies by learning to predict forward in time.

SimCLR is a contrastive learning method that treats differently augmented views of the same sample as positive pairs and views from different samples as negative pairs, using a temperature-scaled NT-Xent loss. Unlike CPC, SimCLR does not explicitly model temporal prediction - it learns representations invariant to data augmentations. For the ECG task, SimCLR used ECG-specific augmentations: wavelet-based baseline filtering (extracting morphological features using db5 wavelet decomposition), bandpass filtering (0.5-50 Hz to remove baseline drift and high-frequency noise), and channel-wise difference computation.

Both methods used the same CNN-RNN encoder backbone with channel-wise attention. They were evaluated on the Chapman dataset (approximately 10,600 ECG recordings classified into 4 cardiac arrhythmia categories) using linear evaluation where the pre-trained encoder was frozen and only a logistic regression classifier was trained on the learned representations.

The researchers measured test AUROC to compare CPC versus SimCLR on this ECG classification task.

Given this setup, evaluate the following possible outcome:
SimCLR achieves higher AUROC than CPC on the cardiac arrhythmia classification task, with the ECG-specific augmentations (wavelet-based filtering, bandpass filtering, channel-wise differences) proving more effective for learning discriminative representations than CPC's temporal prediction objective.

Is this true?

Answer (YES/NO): NO